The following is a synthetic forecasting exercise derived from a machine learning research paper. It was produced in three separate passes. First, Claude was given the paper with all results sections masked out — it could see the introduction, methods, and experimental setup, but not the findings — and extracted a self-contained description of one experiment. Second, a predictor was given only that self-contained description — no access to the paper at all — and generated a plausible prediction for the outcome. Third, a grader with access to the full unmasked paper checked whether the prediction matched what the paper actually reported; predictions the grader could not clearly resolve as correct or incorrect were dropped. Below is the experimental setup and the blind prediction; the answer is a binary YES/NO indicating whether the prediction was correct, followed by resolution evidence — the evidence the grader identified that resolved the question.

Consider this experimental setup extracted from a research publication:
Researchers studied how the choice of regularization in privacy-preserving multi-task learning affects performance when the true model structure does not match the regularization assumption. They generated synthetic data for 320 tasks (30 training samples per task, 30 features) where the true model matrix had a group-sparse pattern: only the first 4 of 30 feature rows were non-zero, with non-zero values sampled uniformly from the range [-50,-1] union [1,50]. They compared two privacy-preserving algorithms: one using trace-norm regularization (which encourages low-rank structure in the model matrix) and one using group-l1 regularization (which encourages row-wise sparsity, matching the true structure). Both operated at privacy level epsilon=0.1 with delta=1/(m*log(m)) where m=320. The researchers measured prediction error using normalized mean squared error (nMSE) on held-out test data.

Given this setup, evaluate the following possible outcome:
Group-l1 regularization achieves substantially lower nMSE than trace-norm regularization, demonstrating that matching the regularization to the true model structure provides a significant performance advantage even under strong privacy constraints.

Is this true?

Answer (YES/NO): NO